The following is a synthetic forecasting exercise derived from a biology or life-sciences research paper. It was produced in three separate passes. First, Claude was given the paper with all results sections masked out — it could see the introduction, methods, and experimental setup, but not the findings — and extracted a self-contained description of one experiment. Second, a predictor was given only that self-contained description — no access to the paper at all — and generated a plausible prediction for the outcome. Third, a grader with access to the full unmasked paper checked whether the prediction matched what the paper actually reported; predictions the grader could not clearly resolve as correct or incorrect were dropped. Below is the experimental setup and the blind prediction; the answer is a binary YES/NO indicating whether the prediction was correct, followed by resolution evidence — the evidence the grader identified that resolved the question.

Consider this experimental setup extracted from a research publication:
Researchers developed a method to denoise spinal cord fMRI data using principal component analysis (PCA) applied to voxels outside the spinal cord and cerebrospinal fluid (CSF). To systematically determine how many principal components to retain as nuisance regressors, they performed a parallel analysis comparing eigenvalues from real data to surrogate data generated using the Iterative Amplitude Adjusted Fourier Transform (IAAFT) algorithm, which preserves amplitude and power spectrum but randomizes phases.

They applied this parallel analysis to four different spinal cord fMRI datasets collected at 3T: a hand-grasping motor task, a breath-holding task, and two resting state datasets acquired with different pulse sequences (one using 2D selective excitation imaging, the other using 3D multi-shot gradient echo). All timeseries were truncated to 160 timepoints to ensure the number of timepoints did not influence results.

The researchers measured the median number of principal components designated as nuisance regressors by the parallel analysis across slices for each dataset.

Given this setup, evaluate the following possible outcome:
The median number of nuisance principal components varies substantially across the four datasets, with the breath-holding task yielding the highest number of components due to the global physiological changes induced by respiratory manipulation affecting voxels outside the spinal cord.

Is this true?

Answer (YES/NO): NO